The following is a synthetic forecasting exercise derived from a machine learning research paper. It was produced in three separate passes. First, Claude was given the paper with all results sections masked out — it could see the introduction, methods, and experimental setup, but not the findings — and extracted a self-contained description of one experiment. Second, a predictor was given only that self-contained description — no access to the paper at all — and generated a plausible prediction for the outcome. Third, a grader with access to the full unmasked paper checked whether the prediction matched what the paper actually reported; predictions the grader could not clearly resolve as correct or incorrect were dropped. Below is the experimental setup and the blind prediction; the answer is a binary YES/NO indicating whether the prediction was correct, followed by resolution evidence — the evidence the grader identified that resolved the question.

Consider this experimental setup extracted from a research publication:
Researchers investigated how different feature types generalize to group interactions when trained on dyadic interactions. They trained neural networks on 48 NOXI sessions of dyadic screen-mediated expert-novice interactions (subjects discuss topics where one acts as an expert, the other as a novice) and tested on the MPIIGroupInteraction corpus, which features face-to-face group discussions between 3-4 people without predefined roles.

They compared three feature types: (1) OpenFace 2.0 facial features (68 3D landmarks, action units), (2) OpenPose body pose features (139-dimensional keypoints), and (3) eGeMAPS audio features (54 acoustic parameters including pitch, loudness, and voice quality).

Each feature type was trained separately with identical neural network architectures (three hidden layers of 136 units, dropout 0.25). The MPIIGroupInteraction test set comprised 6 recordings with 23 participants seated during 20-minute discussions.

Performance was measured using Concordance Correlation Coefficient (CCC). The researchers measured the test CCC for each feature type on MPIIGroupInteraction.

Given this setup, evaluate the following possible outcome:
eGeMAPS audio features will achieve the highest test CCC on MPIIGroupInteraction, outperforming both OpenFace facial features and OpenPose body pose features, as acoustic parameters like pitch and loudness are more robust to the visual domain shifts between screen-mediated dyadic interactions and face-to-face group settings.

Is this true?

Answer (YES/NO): YES